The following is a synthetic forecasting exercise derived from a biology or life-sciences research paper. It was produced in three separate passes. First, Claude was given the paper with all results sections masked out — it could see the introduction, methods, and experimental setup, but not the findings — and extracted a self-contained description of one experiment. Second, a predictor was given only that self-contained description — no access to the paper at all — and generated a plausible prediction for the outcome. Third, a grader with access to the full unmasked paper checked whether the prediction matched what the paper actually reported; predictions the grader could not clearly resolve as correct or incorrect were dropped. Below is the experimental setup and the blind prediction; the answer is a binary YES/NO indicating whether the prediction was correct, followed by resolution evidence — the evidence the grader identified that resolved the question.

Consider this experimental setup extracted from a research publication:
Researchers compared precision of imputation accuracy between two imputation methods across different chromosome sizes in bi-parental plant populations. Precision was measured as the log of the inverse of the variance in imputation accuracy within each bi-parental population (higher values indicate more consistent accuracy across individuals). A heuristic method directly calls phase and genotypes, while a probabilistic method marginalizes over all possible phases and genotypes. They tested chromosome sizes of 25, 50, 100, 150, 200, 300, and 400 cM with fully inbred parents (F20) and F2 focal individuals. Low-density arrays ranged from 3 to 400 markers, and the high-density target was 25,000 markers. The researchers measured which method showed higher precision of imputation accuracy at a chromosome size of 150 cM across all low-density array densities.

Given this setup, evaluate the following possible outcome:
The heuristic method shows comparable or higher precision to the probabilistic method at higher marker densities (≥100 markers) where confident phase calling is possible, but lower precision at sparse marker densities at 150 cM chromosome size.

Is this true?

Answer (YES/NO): NO